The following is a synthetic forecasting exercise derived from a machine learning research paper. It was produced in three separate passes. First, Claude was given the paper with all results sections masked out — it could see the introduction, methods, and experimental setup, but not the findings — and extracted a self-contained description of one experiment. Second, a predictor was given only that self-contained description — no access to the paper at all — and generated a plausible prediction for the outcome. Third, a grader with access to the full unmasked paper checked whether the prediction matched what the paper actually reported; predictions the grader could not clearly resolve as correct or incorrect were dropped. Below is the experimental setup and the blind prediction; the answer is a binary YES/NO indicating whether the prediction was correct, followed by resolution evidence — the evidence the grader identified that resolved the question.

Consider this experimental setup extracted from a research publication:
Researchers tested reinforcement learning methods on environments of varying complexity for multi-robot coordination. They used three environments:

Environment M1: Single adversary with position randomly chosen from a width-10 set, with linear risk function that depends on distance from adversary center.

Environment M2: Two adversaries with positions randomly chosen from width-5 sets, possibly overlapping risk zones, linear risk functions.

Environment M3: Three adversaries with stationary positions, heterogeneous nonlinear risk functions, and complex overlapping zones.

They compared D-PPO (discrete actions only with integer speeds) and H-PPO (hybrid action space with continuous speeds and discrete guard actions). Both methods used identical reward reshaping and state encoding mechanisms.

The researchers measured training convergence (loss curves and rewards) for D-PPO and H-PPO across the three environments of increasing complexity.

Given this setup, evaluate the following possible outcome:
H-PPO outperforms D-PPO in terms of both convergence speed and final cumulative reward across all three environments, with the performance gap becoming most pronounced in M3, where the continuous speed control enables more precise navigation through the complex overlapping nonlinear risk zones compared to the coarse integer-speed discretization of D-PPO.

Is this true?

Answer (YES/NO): NO